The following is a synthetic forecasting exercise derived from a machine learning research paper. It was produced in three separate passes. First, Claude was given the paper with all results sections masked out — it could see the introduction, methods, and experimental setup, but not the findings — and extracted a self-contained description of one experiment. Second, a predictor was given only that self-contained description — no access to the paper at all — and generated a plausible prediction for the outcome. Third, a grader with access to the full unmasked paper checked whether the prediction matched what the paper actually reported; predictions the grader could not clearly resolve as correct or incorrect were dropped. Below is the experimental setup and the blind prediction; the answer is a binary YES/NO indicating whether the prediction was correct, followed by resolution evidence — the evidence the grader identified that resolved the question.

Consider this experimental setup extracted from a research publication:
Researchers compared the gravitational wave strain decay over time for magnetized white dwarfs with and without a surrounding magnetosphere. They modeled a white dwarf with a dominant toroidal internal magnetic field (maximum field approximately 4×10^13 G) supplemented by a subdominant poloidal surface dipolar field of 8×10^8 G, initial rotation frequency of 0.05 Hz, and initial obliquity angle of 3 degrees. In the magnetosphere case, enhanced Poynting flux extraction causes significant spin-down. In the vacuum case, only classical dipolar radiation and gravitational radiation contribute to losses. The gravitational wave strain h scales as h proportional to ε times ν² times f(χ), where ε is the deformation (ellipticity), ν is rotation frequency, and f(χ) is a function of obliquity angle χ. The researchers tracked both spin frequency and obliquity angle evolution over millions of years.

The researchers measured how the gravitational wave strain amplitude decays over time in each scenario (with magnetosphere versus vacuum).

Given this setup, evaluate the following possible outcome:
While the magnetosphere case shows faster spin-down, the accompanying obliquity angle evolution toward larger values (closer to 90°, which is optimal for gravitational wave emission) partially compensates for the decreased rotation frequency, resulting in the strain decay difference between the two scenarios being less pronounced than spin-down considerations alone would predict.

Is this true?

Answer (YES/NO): NO